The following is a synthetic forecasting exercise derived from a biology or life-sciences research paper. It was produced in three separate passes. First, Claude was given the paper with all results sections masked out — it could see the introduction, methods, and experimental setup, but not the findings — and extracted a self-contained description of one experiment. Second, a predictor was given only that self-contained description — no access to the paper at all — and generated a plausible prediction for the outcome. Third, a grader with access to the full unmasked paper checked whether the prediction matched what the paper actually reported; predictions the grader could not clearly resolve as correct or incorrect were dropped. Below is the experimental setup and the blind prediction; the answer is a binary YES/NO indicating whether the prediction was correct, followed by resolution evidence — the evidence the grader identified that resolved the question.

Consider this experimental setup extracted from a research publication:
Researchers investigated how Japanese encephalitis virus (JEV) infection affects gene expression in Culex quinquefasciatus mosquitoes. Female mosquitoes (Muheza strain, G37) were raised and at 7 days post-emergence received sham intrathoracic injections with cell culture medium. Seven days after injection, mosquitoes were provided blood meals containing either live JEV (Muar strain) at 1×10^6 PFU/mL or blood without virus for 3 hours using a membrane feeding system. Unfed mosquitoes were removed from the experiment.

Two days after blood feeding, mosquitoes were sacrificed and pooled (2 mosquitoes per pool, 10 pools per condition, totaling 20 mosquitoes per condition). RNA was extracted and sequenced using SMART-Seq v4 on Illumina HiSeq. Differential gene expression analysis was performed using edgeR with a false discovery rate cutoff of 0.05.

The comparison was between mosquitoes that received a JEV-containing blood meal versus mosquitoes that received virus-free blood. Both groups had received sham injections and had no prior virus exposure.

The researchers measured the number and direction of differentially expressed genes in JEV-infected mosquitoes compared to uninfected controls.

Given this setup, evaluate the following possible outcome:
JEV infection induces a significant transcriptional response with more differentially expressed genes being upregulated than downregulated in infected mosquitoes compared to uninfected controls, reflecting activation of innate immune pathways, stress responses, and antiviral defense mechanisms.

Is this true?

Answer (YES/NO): NO